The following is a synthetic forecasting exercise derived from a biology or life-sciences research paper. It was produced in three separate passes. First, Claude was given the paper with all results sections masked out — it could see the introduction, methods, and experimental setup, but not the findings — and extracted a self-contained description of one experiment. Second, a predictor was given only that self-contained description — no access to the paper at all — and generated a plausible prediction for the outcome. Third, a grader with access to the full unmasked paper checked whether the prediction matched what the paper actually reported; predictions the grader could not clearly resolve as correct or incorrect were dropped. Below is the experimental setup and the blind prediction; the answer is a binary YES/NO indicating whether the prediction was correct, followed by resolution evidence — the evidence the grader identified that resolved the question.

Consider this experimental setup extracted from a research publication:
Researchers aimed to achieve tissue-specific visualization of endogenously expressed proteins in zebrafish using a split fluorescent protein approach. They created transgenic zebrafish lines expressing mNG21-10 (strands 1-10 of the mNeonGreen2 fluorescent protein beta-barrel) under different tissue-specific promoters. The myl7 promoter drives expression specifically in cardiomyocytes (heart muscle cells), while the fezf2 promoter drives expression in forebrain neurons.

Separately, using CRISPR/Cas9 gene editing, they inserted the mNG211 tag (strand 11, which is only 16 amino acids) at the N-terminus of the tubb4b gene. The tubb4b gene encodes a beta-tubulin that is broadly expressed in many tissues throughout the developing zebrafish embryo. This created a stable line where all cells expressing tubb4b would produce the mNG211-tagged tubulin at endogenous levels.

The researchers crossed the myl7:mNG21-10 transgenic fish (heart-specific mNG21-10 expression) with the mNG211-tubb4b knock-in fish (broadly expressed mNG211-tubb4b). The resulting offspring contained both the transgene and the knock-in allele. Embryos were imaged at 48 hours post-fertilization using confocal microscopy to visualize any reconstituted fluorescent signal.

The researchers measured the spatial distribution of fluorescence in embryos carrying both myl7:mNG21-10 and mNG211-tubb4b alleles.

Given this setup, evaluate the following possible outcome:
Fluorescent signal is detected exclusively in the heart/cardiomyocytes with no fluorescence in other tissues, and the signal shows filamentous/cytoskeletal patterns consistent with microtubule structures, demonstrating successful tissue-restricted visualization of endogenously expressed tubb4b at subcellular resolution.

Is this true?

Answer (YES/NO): NO